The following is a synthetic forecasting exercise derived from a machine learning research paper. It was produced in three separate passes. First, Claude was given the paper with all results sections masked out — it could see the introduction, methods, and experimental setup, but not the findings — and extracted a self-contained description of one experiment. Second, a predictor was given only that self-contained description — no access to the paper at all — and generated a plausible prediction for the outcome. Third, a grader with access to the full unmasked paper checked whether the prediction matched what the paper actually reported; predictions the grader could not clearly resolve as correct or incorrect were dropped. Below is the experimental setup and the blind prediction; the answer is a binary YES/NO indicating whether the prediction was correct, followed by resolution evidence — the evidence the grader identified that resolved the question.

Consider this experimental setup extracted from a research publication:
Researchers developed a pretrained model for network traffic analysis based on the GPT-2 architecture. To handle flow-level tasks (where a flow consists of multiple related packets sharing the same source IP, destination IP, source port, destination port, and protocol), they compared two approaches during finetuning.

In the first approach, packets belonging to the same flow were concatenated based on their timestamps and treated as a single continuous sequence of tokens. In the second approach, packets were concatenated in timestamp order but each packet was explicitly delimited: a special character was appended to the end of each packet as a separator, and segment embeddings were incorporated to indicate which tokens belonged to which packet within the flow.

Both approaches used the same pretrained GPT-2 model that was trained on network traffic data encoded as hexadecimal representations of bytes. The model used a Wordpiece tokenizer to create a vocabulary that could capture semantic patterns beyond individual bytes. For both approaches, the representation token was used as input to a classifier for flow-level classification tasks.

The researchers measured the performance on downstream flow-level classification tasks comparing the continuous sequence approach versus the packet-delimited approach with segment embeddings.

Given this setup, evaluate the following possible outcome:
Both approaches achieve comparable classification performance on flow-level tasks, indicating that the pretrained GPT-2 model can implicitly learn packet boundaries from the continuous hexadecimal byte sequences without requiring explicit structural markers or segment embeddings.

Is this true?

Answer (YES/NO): NO